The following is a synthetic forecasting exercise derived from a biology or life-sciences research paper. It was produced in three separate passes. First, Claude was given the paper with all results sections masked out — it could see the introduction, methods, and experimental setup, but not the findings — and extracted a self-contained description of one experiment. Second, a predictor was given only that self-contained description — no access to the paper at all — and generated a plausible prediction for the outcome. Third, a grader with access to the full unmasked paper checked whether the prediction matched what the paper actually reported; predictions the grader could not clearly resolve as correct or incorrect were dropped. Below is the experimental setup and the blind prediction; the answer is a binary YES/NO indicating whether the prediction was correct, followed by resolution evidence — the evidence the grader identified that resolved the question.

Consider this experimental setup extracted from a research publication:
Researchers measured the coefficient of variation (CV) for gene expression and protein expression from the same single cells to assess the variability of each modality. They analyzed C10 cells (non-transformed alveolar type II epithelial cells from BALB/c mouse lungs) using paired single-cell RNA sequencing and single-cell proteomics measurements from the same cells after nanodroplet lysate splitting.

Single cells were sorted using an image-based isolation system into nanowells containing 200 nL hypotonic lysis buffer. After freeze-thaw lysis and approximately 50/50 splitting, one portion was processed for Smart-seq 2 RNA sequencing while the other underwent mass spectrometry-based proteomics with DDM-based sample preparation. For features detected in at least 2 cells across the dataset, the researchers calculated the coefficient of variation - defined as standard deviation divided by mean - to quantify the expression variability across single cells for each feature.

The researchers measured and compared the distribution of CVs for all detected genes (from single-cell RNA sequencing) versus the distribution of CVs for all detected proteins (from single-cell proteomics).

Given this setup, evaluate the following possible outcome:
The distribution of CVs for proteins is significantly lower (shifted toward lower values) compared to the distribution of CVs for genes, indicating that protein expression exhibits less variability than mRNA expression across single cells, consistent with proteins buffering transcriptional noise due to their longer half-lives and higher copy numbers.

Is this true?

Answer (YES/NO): YES